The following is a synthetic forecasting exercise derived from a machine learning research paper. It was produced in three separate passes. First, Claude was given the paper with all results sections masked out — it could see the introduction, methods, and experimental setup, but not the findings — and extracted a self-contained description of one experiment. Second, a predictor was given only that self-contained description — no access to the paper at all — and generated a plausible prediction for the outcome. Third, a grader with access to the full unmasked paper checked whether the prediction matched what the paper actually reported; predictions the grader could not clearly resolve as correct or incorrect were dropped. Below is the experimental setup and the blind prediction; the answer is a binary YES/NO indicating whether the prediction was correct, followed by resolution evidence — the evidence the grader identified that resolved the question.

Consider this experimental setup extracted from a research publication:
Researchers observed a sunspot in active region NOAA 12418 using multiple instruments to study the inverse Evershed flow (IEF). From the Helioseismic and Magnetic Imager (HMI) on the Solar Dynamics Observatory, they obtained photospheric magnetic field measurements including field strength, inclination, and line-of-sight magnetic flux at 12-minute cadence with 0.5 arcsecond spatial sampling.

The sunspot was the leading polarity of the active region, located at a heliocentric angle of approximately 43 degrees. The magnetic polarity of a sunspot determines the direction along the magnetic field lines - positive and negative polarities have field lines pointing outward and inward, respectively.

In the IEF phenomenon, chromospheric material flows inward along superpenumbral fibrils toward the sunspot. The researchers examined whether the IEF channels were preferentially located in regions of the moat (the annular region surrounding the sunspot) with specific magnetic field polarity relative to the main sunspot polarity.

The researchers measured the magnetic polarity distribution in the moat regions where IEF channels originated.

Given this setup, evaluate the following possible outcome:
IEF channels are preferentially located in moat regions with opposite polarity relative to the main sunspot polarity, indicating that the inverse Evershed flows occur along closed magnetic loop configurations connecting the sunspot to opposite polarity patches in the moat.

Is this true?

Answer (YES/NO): NO